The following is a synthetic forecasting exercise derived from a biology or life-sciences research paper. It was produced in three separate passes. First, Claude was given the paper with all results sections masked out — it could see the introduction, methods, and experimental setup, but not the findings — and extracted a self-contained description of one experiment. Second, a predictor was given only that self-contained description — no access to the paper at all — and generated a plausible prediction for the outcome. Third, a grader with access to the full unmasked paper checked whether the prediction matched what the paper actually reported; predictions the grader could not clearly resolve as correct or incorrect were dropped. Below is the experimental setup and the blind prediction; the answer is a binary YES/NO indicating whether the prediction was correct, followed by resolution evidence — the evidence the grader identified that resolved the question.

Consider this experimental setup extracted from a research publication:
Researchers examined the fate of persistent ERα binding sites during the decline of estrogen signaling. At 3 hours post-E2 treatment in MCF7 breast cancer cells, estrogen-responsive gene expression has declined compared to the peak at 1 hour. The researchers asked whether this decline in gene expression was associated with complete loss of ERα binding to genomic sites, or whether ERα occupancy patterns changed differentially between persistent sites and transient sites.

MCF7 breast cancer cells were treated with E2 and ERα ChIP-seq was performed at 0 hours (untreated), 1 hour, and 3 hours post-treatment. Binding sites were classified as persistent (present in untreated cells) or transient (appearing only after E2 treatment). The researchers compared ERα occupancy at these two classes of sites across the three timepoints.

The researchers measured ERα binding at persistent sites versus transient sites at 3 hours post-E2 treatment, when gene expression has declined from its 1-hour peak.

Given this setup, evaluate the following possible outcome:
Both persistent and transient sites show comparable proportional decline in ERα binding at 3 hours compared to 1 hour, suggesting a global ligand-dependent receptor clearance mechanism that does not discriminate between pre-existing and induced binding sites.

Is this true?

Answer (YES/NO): NO